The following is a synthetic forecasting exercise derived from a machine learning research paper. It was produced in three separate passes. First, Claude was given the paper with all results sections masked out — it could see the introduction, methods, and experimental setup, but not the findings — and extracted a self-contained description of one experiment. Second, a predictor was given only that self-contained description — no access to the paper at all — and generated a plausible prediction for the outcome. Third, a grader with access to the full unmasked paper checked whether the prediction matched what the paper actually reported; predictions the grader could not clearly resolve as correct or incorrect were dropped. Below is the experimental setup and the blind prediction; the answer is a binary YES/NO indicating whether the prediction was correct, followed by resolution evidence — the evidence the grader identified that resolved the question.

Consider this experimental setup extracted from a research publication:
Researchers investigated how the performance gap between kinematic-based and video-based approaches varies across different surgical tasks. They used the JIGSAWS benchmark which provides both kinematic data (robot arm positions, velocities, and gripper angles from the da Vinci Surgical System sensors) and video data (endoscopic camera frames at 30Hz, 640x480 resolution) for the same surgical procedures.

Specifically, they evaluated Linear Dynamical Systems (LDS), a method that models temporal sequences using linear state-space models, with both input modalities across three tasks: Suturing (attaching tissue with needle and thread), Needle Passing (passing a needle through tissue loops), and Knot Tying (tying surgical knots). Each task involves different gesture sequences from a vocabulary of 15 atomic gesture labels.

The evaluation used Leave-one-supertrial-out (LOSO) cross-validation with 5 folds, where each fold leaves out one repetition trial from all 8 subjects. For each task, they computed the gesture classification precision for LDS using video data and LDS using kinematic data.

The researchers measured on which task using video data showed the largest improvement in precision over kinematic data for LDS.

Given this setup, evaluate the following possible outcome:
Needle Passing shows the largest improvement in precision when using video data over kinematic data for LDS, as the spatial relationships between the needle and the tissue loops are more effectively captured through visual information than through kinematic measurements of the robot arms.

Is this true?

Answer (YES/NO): YES